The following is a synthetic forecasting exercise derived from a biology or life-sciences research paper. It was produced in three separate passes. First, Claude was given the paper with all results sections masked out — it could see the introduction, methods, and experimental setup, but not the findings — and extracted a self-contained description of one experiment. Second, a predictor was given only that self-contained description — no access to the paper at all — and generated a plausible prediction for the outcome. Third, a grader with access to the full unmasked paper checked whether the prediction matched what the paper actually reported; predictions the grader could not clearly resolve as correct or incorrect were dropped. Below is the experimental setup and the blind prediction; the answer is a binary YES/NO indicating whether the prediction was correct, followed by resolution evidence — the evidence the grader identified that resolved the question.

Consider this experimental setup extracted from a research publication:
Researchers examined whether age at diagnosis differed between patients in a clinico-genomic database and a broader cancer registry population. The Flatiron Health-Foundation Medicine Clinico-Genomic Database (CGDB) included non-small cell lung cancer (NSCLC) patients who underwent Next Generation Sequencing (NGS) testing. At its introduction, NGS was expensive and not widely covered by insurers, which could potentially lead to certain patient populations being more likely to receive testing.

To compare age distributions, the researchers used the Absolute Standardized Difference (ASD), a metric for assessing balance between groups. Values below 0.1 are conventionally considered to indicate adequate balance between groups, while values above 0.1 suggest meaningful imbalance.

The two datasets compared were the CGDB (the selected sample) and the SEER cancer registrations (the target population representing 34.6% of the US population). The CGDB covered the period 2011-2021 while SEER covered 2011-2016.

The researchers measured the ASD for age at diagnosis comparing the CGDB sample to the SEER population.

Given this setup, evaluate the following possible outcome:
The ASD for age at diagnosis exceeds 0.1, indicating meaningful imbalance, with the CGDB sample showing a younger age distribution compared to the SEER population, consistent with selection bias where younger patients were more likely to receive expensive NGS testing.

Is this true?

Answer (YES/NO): YES